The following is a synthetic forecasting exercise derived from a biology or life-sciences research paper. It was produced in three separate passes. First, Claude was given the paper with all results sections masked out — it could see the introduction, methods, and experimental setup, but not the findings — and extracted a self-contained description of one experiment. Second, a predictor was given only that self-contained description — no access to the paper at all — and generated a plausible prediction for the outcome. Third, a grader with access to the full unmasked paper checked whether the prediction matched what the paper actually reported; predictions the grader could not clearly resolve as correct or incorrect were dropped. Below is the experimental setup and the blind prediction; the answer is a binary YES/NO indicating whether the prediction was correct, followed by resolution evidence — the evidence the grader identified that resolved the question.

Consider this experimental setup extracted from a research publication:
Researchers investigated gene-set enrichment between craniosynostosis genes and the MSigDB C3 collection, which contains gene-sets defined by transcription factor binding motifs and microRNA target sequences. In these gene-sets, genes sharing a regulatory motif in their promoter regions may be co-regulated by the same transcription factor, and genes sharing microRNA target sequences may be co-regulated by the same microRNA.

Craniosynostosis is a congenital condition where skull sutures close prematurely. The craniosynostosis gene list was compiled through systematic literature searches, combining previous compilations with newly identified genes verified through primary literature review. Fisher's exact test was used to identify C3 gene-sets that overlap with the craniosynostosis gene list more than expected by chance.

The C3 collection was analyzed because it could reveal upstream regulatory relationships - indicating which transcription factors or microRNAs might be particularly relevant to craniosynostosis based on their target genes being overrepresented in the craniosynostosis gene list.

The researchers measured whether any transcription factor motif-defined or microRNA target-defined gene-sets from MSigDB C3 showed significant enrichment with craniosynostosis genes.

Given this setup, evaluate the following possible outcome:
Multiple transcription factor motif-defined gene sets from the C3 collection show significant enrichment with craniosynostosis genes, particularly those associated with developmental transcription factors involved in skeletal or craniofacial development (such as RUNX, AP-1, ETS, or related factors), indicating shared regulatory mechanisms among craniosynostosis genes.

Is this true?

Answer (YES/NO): NO